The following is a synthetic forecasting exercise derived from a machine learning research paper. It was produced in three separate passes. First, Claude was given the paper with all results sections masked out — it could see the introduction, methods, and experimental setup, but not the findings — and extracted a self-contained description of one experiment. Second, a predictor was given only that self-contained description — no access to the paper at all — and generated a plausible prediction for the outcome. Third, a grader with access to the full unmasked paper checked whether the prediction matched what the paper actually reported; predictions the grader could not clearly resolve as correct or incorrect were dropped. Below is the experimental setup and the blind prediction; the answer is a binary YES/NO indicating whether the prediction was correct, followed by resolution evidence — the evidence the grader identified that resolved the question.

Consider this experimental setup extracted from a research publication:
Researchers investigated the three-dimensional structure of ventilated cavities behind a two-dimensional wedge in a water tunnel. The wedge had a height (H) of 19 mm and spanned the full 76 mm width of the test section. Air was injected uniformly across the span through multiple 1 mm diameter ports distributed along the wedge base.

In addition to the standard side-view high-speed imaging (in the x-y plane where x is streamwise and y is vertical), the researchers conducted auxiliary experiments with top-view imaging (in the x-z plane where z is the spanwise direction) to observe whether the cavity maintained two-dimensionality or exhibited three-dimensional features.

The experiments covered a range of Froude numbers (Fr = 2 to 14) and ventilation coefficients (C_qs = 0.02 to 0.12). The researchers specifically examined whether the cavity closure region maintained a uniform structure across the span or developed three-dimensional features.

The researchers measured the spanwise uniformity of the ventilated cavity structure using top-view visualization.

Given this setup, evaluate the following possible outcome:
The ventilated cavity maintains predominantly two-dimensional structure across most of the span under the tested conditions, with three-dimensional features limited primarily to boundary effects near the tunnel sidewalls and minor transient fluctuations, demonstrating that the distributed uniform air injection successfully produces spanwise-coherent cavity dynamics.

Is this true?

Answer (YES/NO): NO